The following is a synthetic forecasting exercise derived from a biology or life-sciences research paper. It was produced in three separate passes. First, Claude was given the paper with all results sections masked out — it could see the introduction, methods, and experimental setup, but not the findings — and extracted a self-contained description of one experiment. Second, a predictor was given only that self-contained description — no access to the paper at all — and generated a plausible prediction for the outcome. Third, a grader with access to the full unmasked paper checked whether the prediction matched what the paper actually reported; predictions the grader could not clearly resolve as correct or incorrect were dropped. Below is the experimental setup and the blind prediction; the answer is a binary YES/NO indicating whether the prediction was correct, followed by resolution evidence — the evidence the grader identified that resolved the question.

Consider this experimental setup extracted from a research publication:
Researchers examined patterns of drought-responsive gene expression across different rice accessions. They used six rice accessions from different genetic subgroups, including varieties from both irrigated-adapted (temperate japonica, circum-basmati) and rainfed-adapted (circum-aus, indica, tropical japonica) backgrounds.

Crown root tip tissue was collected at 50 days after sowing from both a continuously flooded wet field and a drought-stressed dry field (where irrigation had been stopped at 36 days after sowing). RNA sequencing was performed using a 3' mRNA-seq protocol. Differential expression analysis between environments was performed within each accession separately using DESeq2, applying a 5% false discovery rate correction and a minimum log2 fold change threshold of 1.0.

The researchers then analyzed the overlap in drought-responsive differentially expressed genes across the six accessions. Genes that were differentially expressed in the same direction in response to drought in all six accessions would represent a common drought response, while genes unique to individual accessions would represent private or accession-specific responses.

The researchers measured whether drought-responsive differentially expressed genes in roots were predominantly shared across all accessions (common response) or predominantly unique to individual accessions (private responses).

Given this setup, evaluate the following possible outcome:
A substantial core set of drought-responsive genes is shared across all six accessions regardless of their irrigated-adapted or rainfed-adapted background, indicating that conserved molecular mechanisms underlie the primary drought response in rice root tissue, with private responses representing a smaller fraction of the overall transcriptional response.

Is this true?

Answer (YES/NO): NO